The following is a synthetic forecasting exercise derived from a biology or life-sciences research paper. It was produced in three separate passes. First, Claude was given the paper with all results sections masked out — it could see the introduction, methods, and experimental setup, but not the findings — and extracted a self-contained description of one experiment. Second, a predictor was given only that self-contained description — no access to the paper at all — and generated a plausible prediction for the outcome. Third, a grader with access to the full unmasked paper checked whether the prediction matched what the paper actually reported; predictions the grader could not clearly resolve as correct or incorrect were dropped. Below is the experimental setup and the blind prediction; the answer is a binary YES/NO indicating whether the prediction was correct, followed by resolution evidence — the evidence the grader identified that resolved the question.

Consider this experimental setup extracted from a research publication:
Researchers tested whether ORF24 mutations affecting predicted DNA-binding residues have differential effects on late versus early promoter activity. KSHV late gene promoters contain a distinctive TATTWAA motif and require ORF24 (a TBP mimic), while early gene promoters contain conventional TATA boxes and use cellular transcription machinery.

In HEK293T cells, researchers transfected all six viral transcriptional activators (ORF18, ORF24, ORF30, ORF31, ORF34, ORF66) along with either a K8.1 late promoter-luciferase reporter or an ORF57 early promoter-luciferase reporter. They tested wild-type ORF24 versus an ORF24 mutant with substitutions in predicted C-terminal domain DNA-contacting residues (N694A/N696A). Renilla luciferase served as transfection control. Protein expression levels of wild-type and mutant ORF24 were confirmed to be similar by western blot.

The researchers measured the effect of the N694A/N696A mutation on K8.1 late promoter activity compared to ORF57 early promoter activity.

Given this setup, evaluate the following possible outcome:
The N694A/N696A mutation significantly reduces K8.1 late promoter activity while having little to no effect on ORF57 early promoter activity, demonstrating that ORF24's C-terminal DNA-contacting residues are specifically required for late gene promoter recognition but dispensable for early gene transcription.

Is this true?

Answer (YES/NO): YES